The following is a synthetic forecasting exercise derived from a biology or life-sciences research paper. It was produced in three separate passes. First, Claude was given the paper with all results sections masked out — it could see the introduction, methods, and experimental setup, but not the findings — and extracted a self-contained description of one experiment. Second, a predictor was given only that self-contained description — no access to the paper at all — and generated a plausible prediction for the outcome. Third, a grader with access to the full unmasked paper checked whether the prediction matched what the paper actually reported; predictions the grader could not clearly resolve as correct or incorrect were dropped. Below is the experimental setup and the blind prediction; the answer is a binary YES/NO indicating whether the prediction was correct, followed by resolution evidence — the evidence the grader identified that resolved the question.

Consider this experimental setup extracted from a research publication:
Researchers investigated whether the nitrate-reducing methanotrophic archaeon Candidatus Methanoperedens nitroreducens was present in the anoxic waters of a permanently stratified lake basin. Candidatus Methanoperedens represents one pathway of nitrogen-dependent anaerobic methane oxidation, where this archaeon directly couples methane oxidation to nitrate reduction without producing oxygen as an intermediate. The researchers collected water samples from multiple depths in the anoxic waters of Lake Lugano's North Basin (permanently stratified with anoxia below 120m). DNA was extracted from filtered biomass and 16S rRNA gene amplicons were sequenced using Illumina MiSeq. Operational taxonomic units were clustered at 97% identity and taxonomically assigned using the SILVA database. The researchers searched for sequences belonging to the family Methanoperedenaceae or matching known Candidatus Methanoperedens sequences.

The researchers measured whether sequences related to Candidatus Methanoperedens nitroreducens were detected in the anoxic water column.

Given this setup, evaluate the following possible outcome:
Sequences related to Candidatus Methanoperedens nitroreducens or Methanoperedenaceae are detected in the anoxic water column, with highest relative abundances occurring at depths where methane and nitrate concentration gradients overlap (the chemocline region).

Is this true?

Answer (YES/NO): NO